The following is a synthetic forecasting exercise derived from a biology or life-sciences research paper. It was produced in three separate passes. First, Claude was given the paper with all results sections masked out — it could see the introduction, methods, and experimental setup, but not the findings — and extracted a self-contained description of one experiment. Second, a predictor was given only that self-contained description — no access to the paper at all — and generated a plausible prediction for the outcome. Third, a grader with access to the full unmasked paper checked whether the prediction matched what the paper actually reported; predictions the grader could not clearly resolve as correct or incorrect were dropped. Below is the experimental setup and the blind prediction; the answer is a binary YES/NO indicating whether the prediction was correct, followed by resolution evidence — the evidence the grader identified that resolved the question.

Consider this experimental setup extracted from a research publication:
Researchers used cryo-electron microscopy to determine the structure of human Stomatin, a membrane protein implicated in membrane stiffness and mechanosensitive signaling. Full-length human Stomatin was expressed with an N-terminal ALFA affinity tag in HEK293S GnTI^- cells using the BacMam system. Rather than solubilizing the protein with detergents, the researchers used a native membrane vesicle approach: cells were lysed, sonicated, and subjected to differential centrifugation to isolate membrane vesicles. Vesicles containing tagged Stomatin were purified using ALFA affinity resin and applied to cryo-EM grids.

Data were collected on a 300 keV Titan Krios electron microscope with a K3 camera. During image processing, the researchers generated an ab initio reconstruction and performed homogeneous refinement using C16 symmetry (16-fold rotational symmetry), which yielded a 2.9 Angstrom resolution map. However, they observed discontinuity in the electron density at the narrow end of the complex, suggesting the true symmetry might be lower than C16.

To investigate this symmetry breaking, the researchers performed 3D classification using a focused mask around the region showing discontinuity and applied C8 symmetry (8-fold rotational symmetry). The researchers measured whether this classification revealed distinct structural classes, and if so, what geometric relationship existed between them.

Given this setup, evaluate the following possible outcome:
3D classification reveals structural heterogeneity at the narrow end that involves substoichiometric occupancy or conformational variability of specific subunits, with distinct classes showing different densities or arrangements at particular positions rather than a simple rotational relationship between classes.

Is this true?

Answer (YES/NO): NO